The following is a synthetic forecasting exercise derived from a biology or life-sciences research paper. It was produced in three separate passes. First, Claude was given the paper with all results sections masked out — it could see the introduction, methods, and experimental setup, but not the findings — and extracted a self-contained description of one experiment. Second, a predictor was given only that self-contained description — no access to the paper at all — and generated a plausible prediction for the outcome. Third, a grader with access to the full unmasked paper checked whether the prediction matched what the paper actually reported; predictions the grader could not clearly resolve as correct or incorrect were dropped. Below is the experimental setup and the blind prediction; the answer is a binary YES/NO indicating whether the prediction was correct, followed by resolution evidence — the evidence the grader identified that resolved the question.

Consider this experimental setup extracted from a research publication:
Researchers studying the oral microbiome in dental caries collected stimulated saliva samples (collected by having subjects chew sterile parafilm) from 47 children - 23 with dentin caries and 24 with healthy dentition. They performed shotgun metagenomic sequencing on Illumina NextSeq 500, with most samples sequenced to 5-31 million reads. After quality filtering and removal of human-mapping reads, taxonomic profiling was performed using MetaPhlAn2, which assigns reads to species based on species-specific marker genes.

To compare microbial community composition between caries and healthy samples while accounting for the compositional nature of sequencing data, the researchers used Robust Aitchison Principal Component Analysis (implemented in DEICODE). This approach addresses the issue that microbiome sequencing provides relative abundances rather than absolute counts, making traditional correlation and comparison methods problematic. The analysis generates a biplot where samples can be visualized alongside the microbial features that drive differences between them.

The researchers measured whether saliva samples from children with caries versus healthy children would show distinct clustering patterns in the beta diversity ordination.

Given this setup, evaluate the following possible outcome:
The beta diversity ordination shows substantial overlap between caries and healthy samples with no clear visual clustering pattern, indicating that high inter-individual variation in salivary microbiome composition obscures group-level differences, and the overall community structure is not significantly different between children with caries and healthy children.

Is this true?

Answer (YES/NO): NO